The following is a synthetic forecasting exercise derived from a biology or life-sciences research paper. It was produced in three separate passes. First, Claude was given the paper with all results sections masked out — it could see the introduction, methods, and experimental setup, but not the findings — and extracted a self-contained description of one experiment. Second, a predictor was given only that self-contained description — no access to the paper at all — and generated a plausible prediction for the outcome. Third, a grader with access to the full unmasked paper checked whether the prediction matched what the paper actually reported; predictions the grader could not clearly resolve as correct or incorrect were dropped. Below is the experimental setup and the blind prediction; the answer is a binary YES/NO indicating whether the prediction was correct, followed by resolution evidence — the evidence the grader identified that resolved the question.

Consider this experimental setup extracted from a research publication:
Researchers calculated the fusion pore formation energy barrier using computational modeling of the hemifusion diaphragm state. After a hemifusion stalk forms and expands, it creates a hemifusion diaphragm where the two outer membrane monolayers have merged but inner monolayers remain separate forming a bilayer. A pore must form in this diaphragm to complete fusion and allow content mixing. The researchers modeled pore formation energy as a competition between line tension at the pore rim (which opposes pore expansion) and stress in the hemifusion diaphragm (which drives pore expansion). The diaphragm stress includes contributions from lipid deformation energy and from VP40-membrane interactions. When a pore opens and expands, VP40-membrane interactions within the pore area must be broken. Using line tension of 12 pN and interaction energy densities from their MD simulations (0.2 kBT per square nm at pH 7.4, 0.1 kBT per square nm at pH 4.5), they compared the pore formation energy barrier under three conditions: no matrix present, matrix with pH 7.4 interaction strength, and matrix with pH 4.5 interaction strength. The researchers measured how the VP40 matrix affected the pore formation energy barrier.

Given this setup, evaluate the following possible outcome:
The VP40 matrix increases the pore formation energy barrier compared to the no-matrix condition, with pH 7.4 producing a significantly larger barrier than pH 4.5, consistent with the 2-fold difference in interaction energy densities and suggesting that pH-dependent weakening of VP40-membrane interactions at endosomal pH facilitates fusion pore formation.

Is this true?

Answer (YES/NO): NO